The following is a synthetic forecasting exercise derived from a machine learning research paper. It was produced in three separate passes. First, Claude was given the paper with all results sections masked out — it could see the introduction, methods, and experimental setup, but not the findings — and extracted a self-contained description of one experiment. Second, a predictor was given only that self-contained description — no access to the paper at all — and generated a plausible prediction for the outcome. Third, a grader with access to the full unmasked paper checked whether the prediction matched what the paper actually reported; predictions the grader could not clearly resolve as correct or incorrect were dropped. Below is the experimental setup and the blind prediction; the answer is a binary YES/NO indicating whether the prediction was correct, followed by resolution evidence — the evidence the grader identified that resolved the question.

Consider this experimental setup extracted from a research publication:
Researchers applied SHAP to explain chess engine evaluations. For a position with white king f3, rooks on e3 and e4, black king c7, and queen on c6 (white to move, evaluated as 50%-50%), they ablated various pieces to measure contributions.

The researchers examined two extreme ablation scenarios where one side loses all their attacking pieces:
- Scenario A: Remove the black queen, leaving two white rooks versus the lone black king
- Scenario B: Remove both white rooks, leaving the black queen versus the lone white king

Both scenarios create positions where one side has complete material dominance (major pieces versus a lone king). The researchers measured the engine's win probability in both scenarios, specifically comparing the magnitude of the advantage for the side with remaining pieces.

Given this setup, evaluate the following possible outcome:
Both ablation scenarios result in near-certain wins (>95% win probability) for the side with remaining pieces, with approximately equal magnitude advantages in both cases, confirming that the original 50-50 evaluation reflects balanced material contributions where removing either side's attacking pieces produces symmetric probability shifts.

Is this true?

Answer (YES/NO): YES